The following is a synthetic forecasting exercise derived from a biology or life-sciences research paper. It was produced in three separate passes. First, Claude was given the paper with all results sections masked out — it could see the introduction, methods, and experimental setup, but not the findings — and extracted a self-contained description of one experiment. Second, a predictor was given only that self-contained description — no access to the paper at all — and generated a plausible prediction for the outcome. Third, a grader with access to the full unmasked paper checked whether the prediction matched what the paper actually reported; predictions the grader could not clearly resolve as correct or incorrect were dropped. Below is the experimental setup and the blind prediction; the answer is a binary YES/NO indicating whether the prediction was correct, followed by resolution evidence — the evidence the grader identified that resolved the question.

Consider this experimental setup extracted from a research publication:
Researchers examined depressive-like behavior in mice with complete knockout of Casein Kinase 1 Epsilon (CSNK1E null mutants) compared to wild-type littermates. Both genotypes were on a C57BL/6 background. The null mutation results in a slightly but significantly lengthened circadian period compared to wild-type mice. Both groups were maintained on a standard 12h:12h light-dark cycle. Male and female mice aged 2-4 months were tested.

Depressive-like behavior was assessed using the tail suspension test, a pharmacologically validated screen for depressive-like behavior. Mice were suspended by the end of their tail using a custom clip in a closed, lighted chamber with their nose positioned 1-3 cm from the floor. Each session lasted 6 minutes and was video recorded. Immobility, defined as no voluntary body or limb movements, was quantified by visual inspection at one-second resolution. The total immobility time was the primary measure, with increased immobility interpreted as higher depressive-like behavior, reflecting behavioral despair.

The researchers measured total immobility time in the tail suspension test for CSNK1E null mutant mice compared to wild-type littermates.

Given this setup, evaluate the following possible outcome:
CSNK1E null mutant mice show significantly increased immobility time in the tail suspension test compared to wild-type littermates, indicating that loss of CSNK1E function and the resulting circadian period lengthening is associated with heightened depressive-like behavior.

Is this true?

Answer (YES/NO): NO